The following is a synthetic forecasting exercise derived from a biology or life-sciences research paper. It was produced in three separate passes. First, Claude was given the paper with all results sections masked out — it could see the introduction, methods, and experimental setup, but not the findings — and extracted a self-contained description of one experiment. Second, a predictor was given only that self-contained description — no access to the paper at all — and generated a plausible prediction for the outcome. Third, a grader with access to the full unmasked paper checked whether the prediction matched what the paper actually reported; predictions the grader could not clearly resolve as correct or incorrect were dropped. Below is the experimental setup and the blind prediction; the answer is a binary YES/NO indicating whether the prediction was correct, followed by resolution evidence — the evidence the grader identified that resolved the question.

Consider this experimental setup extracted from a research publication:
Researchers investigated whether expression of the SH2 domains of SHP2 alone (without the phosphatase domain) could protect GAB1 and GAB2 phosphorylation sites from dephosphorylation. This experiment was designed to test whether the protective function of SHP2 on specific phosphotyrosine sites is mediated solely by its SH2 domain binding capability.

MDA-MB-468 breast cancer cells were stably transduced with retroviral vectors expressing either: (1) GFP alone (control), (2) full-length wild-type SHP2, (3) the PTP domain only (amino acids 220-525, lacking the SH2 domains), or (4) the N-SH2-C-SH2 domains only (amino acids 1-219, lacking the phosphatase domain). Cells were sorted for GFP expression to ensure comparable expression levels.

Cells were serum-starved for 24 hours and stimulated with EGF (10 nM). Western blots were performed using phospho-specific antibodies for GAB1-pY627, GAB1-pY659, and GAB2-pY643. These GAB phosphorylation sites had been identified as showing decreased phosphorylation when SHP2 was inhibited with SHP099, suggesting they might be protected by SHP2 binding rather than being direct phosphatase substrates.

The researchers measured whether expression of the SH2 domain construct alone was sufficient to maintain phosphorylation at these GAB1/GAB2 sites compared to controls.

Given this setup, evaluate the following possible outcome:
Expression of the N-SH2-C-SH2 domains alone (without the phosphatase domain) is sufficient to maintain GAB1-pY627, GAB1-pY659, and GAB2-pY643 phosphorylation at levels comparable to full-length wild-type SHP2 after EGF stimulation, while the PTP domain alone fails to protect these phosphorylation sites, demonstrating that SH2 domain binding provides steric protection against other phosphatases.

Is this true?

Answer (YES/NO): YES